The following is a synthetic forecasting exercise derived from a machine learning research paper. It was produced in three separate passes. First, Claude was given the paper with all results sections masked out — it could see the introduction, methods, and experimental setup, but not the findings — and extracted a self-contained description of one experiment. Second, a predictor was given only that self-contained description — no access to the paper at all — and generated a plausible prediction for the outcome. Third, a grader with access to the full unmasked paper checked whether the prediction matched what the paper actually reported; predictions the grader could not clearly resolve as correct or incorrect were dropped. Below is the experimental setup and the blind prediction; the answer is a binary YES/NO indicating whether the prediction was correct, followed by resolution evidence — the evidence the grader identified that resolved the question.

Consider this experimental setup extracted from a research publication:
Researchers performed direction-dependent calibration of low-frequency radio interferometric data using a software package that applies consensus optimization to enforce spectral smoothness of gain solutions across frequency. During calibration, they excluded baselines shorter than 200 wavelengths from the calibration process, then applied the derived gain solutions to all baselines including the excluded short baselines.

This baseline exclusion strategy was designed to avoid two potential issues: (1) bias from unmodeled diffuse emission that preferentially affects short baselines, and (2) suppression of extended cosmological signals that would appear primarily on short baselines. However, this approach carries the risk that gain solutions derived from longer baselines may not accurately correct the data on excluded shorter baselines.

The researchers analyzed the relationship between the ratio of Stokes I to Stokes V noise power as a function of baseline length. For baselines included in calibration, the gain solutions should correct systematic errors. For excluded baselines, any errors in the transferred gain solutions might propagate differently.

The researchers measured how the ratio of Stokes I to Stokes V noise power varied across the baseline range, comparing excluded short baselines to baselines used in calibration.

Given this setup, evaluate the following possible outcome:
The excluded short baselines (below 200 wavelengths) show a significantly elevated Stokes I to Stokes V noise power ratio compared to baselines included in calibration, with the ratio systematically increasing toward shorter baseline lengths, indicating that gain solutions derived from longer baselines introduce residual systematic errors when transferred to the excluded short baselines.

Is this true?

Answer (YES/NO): YES